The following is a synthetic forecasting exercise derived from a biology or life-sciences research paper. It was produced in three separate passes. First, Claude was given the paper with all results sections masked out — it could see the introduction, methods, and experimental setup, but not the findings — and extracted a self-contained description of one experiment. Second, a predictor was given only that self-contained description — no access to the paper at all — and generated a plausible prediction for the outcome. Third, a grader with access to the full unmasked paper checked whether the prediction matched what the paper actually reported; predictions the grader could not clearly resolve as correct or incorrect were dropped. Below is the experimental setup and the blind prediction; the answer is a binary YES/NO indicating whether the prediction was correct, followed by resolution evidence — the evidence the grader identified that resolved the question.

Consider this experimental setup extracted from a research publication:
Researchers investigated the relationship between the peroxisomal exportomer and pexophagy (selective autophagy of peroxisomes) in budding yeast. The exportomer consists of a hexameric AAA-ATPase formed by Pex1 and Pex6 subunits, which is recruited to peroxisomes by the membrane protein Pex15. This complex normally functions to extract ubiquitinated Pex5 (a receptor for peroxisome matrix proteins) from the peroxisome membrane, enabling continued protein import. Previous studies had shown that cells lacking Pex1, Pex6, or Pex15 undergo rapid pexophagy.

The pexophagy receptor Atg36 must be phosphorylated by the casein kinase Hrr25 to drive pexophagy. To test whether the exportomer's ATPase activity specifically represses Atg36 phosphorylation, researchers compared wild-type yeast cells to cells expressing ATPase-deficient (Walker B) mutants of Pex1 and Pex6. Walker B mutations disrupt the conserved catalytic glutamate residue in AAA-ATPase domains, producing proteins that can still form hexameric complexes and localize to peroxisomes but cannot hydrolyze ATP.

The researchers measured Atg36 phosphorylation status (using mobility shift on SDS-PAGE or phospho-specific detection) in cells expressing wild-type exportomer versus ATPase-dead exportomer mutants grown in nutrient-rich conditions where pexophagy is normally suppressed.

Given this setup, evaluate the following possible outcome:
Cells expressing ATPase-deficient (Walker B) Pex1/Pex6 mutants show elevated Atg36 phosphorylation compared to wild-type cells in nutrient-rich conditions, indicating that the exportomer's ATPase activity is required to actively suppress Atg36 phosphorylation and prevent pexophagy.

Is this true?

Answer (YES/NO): YES